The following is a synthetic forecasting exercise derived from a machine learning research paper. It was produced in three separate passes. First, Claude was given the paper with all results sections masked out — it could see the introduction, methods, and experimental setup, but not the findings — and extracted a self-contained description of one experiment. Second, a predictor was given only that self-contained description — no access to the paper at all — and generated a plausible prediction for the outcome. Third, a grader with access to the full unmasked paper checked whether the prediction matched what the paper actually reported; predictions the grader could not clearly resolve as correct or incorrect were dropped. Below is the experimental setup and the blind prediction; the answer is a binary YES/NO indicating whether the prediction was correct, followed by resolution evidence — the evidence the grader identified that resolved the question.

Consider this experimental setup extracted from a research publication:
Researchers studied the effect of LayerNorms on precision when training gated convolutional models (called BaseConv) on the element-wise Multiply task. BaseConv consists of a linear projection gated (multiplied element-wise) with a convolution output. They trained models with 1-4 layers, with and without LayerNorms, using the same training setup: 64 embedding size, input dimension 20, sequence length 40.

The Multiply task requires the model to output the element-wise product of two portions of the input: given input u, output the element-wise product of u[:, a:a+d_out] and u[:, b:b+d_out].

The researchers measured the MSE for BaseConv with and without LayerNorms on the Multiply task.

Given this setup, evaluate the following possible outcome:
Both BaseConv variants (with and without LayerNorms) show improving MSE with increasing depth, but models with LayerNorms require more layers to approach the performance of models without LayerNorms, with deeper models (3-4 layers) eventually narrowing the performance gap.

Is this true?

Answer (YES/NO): NO